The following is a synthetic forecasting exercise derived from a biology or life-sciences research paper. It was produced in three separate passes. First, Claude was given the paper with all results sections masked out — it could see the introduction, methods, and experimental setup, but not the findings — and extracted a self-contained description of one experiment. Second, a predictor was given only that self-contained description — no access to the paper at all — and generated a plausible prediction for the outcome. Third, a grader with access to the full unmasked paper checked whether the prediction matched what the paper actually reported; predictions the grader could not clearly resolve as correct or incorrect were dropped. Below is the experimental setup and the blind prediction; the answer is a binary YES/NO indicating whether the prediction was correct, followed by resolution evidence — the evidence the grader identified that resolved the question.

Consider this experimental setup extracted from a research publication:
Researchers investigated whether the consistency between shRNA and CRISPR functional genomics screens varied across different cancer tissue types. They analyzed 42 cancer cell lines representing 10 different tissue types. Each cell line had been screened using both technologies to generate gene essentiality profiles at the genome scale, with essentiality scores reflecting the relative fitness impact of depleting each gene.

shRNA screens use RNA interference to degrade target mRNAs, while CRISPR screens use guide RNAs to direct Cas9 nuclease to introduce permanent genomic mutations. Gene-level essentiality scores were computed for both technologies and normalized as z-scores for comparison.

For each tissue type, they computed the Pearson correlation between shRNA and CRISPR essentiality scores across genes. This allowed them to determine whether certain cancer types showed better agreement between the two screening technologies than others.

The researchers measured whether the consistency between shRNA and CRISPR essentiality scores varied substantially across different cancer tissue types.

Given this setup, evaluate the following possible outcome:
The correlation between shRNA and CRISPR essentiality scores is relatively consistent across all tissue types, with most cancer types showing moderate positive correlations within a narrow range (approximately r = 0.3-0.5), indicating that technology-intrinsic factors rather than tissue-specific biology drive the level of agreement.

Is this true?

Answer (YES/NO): NO